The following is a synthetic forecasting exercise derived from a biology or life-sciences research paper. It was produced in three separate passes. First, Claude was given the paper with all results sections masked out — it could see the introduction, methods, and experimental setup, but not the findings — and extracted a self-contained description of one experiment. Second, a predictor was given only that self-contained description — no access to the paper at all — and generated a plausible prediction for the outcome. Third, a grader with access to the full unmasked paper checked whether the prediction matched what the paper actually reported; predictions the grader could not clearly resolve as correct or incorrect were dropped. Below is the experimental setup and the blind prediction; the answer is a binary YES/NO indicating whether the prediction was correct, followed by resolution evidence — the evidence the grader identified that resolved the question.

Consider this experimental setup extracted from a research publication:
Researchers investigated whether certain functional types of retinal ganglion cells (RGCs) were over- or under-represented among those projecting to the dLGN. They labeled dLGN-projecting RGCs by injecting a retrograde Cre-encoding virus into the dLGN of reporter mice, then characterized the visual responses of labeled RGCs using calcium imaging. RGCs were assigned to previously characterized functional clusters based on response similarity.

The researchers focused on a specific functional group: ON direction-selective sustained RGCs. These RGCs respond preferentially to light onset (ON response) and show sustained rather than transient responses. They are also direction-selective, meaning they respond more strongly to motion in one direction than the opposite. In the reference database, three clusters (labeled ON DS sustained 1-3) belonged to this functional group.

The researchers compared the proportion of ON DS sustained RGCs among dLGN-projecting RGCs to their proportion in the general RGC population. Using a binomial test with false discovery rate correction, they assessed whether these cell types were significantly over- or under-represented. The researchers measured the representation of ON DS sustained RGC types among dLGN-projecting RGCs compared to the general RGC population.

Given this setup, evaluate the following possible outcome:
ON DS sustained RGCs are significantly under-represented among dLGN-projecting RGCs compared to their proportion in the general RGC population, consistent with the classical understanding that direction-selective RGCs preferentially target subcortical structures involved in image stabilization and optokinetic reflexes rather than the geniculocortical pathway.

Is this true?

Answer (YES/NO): NO